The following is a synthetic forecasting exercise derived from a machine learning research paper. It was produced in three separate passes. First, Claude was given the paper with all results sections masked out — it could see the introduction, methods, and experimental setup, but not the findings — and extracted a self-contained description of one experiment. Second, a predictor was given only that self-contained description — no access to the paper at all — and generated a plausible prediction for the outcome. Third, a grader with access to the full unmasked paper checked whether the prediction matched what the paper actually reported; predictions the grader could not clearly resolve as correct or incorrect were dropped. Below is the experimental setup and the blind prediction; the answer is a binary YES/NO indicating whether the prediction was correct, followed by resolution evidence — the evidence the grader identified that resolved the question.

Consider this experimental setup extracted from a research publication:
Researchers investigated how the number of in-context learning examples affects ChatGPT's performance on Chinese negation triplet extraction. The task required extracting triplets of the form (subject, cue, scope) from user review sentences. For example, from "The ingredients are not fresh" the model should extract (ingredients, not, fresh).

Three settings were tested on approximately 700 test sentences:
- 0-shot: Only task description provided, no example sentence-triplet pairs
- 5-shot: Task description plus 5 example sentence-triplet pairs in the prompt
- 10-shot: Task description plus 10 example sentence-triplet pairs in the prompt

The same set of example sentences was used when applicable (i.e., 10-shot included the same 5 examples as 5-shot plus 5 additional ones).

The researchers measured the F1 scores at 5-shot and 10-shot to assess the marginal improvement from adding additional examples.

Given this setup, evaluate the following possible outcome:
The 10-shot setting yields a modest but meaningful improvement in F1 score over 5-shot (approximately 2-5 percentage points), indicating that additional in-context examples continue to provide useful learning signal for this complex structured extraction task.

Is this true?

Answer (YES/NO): YES